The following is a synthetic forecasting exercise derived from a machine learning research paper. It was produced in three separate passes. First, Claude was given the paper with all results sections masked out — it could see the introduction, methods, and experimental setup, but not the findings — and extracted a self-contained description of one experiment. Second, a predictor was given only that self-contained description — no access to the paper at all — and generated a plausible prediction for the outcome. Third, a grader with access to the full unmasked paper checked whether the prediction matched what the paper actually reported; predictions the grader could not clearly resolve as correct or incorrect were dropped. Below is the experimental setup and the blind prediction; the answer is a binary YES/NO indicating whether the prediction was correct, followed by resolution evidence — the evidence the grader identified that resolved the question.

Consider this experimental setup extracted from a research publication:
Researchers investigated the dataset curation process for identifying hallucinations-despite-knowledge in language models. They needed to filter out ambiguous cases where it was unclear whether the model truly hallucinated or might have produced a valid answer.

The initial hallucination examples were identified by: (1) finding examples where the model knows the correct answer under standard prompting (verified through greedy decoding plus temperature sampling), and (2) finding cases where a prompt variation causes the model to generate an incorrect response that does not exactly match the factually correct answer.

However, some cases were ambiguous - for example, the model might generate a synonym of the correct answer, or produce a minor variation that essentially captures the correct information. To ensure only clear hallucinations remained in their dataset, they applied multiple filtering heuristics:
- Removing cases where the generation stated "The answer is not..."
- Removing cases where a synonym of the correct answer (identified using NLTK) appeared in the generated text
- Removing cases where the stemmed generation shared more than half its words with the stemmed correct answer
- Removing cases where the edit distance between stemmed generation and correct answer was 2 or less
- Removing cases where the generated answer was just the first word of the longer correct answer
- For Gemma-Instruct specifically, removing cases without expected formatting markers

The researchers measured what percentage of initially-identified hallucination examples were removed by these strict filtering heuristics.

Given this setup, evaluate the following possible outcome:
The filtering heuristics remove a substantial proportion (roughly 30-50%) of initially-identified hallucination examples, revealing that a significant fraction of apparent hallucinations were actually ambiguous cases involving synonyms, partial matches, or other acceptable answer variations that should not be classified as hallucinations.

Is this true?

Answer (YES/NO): NO